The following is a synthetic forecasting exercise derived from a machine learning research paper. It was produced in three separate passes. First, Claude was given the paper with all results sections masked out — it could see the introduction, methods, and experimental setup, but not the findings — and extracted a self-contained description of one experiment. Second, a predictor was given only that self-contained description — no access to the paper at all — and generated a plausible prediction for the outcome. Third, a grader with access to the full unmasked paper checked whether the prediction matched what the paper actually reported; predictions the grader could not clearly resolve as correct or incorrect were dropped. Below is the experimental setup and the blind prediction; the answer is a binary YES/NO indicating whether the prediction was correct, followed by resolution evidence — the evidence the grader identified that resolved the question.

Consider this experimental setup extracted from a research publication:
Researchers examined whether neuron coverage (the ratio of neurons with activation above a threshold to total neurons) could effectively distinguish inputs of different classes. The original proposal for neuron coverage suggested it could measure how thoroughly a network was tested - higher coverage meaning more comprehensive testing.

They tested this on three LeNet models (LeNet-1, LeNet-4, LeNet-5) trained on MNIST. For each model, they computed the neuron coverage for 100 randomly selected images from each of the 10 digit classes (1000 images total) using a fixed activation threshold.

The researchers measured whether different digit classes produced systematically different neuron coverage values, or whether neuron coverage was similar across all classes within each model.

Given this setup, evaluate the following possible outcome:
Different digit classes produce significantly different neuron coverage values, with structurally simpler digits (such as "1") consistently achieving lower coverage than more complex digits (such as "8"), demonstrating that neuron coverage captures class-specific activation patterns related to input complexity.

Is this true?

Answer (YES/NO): NO